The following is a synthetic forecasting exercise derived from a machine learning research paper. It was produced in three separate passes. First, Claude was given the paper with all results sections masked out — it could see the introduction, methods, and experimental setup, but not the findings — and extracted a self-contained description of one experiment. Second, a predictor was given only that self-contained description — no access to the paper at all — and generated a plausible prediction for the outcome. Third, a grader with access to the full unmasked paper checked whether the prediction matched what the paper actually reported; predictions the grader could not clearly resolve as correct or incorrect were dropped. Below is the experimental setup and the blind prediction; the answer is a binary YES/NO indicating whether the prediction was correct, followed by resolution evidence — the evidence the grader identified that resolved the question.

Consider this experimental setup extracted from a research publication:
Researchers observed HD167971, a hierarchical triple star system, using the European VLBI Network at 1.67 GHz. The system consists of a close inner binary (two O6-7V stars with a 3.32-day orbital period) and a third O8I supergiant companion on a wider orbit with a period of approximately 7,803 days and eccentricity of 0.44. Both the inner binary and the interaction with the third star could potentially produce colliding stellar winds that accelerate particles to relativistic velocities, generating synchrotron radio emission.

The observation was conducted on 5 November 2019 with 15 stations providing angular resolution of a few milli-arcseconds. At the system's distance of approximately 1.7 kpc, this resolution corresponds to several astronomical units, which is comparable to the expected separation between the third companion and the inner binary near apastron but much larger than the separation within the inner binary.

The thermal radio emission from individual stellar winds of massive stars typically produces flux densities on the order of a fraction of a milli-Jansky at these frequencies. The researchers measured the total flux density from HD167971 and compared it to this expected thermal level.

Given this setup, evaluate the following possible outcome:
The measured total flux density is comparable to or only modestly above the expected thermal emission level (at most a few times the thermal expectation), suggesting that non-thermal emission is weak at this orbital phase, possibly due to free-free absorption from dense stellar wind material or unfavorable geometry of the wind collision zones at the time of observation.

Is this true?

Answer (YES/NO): NO